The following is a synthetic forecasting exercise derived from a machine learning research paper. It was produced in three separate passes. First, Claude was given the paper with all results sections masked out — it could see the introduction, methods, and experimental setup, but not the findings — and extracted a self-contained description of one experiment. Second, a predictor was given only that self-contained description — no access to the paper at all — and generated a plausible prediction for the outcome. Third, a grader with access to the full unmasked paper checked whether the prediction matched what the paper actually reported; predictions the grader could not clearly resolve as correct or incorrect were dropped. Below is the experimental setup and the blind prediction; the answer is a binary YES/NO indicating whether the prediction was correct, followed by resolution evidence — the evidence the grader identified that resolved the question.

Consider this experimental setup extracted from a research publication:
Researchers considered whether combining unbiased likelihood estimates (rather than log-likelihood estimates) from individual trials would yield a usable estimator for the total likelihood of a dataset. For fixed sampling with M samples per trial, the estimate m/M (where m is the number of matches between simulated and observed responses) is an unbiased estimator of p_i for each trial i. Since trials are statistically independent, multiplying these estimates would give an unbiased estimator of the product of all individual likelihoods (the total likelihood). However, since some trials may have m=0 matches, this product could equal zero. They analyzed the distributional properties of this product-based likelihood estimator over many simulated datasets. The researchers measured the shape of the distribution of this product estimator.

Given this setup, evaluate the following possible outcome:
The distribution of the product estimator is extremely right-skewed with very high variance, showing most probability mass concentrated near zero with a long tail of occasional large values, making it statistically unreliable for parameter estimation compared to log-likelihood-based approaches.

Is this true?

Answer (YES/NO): NO